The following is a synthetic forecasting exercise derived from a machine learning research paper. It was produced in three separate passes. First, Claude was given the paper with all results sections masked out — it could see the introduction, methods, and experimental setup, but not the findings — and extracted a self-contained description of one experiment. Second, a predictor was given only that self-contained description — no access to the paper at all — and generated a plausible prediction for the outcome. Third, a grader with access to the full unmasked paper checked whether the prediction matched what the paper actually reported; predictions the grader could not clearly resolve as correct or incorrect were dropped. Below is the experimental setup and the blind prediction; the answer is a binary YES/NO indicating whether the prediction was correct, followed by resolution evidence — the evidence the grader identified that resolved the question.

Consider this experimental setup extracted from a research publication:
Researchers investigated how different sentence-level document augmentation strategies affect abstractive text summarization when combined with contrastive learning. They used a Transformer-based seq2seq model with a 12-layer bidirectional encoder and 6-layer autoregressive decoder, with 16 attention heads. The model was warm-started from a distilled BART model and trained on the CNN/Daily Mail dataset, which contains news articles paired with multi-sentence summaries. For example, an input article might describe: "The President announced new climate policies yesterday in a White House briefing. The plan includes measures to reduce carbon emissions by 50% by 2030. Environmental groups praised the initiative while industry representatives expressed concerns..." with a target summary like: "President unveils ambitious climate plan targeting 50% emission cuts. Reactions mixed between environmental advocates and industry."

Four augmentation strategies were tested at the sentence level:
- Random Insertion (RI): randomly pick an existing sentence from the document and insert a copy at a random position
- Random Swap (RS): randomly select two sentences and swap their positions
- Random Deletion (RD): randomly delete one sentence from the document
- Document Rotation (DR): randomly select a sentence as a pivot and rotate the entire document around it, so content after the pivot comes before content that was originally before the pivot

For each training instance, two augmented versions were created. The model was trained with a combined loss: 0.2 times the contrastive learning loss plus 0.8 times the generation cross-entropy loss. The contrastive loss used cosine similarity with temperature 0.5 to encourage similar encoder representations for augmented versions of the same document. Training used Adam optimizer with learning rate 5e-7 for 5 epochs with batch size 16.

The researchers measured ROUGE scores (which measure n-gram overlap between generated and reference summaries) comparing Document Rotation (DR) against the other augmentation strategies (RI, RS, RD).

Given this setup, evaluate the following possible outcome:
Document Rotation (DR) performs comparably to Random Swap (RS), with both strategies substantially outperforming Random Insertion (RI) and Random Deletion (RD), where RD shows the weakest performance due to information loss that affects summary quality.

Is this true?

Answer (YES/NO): NO